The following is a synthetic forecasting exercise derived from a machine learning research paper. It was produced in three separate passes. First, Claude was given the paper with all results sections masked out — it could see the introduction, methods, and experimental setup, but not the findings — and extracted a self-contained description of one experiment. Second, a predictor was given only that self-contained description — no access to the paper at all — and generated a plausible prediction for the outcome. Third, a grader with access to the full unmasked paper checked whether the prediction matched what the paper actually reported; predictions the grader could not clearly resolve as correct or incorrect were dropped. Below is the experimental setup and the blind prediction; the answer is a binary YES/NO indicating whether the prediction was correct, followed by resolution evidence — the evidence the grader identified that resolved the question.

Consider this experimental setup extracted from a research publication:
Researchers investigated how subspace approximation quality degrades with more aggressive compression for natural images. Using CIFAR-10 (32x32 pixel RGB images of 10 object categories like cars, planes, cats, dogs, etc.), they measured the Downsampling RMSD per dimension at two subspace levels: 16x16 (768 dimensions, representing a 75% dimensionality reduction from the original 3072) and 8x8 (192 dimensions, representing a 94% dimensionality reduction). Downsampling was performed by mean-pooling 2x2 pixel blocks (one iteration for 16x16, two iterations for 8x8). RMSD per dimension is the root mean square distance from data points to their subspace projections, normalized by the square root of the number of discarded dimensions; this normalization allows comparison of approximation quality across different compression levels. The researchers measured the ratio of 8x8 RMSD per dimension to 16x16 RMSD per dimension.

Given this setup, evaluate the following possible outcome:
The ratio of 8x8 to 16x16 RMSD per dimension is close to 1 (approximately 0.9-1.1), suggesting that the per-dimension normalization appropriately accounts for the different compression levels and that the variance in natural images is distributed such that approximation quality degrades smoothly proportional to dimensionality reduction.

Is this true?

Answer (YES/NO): NO